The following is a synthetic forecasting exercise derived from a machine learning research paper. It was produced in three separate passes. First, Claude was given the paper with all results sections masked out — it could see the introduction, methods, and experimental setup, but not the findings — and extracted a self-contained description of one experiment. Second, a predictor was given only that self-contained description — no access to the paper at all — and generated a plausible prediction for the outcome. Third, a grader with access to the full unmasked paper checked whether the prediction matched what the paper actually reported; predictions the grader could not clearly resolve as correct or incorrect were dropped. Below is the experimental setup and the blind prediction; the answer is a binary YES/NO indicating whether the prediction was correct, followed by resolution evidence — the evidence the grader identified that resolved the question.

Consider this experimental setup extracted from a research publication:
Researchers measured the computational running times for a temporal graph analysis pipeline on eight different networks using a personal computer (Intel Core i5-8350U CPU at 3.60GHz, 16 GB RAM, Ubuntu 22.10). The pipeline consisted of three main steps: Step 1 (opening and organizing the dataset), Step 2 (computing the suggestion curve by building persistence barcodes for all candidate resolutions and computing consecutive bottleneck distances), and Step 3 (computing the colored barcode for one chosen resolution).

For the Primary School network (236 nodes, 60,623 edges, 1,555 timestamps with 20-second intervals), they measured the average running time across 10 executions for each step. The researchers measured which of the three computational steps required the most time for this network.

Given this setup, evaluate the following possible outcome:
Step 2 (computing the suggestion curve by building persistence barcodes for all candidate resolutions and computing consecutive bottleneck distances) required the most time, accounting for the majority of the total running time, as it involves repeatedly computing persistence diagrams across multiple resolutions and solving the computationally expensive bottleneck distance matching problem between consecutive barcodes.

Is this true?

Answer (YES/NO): YES